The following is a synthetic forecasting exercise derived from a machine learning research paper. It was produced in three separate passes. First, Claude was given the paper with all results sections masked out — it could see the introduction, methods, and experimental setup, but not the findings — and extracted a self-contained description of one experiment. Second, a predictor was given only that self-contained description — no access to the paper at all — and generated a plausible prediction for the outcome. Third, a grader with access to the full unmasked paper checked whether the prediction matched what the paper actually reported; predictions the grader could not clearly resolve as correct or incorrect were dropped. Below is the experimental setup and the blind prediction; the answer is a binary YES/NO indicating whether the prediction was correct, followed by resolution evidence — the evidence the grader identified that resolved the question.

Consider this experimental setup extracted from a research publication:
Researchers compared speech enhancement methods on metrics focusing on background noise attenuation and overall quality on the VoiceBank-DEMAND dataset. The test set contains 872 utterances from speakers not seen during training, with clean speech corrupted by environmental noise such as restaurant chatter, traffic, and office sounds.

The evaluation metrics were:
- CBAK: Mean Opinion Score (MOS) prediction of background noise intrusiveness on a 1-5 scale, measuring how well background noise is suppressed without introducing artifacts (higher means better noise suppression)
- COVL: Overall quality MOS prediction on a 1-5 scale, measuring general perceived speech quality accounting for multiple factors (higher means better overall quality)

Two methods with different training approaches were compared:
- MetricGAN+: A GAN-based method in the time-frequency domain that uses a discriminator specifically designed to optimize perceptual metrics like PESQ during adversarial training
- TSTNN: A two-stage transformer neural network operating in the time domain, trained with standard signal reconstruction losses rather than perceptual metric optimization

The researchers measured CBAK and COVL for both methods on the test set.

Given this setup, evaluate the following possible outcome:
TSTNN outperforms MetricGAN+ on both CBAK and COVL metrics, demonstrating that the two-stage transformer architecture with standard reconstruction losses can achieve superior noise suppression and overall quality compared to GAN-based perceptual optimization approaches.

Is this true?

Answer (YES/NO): YES